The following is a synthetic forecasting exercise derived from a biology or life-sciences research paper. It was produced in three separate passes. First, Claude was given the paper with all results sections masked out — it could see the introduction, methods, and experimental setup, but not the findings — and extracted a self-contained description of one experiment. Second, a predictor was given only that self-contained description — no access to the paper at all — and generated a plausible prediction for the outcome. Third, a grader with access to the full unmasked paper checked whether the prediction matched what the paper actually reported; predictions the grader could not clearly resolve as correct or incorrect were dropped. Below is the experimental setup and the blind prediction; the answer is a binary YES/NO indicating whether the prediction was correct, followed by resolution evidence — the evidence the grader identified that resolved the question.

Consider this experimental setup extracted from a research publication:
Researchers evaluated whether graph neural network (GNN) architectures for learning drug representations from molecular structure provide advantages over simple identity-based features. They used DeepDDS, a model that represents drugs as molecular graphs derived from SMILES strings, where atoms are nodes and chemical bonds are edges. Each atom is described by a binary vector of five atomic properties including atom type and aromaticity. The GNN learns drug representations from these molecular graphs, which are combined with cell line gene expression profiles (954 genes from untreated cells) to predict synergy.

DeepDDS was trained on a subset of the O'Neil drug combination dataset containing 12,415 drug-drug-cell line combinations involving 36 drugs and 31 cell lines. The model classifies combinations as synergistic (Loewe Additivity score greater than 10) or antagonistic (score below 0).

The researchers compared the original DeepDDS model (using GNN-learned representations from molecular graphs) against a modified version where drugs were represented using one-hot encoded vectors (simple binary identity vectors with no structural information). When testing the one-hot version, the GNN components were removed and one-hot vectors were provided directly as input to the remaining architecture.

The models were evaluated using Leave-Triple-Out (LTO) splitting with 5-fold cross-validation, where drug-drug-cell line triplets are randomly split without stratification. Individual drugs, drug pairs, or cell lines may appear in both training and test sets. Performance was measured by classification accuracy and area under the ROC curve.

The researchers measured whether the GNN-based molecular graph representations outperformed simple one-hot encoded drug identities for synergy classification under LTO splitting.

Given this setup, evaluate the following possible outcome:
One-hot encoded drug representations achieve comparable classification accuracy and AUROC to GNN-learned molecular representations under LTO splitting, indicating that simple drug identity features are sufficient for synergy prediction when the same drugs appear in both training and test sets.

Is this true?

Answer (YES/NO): YES